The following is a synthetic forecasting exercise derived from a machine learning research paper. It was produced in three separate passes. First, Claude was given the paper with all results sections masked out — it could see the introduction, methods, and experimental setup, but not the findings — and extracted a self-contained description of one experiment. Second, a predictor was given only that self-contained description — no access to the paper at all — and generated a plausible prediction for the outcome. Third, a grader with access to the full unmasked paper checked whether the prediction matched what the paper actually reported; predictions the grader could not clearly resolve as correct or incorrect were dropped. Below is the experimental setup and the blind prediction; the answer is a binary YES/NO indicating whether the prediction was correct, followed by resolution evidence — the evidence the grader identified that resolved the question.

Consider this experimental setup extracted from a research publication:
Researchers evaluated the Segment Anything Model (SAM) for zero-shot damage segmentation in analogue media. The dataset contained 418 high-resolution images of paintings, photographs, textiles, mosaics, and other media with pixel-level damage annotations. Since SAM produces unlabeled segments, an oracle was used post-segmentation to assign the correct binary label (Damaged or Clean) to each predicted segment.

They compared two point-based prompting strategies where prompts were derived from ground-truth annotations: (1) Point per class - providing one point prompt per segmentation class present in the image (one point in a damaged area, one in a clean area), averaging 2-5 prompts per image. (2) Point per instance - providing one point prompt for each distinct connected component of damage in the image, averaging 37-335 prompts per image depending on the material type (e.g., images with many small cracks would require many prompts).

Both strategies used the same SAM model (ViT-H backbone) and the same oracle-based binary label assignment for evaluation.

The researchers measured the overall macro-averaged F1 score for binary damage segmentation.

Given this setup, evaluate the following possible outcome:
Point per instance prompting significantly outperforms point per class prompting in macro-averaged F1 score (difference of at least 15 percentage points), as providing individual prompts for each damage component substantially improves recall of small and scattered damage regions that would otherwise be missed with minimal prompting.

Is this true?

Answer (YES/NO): NO